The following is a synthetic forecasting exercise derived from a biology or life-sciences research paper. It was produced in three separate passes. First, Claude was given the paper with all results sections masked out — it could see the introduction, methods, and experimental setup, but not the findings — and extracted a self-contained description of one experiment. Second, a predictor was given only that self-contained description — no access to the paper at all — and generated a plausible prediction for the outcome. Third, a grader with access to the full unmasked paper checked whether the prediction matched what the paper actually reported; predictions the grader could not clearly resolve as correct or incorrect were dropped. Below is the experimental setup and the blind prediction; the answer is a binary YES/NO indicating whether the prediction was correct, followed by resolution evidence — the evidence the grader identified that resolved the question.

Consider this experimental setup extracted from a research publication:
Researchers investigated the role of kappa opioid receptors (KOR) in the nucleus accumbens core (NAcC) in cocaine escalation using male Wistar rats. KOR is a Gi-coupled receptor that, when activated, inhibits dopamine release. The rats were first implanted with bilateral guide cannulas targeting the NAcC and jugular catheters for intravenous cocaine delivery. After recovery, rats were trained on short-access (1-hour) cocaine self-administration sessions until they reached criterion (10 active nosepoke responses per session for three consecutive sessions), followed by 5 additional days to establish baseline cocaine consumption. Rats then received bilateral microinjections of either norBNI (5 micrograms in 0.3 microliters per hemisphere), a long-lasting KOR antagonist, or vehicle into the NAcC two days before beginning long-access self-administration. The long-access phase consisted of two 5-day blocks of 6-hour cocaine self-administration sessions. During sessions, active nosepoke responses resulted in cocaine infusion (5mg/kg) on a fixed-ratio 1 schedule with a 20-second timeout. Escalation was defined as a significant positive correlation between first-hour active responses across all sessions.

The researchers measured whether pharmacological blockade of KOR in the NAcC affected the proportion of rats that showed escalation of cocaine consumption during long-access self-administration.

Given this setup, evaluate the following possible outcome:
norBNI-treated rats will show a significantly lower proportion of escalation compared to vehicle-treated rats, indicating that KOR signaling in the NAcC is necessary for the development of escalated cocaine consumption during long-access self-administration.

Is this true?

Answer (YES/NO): NO